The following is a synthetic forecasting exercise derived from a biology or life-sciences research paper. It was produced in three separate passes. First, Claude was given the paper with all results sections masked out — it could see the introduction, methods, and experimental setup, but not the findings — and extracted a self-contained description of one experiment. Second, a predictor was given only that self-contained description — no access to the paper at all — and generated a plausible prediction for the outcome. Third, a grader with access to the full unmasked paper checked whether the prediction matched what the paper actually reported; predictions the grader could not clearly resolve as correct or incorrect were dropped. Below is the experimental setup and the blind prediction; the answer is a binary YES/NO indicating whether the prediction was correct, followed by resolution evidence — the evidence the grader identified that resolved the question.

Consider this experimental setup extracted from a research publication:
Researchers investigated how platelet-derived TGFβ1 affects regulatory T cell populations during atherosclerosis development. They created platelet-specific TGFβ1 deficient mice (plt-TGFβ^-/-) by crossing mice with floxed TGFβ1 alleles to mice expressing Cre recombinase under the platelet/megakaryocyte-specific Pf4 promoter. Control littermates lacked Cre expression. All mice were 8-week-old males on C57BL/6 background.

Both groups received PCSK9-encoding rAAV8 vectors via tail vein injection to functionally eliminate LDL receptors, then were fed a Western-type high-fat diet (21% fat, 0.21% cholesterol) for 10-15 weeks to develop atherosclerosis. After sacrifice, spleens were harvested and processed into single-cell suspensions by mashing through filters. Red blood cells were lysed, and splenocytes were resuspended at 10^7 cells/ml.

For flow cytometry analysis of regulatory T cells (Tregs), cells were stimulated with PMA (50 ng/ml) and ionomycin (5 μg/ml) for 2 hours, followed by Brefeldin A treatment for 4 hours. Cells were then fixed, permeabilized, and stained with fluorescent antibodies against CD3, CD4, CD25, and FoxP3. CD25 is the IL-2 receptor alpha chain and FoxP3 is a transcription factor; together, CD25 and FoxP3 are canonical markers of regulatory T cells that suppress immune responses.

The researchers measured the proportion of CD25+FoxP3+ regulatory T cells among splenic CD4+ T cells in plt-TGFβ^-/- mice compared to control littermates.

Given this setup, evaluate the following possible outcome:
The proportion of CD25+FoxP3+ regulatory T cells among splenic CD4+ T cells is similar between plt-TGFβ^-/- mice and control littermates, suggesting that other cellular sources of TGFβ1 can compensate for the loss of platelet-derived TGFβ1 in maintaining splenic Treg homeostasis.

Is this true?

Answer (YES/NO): YES